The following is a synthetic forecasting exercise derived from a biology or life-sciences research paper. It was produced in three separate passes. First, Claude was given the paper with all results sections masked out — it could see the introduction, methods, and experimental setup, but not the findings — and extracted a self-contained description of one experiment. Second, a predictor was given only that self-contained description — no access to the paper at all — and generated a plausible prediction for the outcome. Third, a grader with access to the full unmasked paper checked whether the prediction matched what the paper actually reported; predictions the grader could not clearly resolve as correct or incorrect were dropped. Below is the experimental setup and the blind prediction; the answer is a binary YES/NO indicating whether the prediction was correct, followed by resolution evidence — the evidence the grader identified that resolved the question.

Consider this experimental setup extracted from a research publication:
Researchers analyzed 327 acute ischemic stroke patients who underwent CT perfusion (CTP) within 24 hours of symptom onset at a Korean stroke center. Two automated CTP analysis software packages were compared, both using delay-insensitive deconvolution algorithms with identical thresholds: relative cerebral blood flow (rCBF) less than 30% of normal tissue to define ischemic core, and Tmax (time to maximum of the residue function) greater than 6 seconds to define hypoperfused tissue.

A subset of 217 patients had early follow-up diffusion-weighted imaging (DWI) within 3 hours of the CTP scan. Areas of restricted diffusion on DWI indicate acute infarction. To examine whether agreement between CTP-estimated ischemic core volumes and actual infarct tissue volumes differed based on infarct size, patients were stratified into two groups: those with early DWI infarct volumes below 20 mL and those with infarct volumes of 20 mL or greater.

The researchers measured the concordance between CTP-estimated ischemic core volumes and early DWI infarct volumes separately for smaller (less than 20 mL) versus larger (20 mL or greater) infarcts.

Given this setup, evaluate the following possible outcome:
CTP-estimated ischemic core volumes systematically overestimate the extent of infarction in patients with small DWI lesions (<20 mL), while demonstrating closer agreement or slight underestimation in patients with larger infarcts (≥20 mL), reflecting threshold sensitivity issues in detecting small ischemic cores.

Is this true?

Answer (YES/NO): NO